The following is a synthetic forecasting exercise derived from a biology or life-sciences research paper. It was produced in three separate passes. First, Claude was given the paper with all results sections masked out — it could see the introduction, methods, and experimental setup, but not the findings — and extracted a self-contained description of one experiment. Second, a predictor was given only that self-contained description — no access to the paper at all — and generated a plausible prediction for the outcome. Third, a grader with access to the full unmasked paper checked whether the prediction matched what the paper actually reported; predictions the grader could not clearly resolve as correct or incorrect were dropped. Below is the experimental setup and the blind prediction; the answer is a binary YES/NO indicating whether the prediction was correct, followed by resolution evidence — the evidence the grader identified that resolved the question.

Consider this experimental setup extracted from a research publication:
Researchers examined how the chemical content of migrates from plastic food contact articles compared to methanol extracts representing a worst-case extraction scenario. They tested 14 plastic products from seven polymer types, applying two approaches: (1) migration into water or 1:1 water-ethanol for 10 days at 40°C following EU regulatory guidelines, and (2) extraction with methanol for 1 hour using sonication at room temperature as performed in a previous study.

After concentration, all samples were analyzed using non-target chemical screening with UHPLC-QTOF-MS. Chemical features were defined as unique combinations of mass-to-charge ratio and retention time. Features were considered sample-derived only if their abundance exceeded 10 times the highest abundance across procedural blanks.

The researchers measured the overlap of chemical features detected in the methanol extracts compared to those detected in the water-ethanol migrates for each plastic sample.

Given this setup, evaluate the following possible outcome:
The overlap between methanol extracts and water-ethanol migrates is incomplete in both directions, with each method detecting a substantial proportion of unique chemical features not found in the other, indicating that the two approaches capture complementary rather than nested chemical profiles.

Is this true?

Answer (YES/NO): YES